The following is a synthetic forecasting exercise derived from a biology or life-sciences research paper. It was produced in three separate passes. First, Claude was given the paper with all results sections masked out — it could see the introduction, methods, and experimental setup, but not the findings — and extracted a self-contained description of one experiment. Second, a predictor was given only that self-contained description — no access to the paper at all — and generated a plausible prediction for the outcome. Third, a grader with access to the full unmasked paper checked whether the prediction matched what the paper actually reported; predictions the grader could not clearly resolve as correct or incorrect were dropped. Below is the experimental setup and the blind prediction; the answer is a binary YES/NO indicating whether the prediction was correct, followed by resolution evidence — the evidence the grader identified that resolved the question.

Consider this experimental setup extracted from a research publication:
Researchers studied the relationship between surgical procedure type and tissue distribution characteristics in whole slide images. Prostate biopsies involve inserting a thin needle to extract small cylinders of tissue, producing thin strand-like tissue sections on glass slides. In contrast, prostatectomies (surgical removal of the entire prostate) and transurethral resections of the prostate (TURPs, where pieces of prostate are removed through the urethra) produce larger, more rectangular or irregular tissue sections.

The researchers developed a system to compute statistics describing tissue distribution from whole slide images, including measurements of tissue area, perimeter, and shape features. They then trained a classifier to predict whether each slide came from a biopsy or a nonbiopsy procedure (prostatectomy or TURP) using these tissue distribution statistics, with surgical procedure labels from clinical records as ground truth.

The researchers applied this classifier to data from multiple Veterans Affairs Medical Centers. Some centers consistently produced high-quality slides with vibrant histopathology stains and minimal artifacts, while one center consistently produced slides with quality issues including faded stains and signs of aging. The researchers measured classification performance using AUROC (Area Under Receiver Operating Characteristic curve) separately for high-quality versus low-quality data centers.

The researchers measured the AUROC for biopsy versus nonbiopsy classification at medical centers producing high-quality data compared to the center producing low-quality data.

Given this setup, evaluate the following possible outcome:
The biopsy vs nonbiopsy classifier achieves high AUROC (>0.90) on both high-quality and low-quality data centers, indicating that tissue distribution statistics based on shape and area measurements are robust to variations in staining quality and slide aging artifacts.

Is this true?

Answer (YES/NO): NO